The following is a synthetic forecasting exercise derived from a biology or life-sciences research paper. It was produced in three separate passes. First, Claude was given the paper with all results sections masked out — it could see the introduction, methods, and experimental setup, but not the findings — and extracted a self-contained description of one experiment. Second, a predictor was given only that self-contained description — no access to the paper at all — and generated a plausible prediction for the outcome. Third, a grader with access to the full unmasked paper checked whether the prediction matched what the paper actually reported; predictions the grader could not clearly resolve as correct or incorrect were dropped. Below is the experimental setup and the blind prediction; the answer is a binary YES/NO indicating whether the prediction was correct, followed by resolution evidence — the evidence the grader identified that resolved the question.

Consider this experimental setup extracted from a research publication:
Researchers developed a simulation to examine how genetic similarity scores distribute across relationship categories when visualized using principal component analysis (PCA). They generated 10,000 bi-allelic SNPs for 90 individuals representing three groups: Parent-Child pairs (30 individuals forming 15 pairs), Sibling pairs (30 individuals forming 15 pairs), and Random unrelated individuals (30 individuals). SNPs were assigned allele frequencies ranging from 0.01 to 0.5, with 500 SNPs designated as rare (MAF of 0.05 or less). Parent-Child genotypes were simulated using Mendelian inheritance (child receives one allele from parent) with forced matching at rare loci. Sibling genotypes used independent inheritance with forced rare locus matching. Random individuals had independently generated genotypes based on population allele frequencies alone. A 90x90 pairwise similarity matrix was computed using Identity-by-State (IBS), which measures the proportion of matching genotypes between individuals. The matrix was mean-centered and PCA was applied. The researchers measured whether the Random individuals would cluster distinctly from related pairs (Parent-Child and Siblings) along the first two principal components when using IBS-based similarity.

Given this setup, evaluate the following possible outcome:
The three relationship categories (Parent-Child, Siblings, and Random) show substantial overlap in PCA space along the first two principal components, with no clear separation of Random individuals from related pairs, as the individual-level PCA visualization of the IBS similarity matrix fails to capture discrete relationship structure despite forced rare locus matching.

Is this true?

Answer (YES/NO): YES